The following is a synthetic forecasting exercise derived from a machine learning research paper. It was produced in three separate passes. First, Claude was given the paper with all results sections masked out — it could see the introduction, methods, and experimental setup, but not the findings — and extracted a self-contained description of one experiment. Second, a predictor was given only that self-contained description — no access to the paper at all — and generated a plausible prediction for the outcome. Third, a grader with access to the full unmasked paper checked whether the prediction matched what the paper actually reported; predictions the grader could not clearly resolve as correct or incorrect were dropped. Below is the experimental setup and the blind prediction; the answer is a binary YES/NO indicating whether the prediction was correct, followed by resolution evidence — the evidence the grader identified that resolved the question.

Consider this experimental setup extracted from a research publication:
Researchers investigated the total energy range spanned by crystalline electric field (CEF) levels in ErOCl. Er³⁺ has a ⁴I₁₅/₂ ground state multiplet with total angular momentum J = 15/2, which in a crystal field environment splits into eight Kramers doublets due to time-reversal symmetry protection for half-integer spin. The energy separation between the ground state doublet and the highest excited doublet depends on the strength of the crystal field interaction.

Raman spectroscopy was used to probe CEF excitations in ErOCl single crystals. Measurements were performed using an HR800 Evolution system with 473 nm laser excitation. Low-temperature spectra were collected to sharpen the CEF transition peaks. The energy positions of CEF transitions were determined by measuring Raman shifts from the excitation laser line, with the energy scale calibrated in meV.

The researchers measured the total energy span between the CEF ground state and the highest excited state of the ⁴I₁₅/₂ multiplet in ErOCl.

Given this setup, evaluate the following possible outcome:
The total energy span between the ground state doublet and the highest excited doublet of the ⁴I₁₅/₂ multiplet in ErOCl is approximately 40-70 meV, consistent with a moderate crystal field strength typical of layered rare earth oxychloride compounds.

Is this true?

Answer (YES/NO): NO